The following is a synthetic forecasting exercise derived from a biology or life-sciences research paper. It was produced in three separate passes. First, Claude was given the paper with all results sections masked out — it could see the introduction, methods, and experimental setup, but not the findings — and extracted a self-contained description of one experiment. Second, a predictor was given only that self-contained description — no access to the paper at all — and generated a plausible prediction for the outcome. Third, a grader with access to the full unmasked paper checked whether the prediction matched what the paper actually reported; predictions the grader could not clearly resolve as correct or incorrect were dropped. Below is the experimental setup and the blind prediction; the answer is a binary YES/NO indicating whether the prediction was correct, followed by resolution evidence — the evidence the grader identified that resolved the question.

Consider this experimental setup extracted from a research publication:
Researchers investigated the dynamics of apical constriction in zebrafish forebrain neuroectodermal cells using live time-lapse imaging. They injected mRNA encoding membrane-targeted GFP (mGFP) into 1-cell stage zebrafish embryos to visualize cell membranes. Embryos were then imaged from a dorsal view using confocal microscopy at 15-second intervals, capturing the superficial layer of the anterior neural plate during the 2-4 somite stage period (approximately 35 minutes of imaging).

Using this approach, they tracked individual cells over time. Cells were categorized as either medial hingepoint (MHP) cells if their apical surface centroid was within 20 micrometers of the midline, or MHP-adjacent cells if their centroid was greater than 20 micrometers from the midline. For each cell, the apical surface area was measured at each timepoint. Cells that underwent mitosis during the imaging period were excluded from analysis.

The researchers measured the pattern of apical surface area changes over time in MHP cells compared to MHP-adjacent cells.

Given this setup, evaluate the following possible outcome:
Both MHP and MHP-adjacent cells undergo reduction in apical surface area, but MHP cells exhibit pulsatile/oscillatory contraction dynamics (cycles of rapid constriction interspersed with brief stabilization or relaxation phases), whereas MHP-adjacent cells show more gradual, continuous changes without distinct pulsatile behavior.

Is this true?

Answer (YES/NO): NO